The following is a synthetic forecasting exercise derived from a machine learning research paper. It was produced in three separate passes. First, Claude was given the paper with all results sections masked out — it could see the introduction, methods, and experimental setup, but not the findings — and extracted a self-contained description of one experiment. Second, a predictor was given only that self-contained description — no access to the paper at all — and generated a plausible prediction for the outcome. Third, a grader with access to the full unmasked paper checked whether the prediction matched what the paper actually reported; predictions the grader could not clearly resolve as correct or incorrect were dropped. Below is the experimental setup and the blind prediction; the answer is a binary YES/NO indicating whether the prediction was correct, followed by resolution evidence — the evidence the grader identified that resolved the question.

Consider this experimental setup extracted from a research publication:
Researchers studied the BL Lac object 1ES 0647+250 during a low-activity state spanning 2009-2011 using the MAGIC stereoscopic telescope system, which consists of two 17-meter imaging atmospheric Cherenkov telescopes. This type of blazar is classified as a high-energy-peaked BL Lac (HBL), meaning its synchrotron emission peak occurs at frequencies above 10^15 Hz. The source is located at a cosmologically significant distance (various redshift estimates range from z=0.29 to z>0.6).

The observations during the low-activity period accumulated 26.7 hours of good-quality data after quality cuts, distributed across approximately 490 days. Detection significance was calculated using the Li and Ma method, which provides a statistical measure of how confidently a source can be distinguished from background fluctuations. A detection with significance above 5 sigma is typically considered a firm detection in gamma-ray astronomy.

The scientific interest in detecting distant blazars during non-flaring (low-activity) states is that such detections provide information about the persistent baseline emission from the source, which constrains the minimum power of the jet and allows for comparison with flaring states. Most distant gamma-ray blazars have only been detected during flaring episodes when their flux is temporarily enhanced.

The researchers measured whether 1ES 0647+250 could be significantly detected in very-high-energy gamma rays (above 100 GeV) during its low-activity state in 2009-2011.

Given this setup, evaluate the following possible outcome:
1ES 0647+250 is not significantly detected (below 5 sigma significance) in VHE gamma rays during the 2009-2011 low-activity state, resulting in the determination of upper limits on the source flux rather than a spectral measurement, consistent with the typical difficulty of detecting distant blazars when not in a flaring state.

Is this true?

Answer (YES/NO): NO